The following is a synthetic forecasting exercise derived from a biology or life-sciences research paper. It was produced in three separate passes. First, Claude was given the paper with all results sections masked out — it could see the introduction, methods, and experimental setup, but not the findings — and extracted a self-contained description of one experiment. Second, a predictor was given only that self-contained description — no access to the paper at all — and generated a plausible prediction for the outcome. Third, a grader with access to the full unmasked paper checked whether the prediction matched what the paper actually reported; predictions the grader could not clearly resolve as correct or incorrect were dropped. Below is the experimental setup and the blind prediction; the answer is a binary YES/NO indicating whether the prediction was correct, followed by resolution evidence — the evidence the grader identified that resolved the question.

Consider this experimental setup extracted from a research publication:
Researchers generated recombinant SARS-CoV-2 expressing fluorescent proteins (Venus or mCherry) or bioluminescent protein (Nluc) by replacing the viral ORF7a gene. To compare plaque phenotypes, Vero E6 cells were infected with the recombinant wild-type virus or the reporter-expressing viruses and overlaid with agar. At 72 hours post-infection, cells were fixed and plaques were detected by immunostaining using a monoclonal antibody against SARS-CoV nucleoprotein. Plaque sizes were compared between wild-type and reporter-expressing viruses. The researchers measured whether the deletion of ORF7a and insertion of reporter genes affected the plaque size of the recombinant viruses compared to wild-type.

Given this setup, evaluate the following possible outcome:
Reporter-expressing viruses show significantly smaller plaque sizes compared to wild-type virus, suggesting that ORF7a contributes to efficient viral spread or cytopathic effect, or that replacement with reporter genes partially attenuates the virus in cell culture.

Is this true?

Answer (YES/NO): NO